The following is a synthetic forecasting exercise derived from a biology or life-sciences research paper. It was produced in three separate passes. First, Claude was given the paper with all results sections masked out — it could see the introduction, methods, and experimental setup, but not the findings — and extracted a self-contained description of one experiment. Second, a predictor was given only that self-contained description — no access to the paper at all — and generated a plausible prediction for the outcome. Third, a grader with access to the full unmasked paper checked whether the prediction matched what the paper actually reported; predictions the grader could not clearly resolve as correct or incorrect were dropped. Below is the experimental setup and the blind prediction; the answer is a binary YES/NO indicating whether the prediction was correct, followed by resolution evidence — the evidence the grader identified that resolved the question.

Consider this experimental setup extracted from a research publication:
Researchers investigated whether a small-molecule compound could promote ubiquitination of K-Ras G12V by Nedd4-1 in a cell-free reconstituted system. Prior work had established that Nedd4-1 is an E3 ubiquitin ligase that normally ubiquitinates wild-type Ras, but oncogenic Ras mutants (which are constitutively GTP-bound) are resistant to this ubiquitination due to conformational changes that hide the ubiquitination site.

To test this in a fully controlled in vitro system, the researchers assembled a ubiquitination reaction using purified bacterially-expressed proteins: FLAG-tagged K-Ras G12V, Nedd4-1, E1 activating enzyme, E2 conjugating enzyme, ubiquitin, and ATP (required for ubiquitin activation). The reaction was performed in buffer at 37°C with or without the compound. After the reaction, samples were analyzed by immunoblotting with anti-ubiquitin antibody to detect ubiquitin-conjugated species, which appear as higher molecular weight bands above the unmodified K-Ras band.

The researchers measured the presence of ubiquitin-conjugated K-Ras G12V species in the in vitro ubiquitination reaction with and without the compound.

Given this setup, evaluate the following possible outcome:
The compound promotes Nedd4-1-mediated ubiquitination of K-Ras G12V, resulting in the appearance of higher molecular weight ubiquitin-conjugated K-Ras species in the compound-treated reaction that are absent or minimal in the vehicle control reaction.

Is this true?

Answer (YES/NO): YES